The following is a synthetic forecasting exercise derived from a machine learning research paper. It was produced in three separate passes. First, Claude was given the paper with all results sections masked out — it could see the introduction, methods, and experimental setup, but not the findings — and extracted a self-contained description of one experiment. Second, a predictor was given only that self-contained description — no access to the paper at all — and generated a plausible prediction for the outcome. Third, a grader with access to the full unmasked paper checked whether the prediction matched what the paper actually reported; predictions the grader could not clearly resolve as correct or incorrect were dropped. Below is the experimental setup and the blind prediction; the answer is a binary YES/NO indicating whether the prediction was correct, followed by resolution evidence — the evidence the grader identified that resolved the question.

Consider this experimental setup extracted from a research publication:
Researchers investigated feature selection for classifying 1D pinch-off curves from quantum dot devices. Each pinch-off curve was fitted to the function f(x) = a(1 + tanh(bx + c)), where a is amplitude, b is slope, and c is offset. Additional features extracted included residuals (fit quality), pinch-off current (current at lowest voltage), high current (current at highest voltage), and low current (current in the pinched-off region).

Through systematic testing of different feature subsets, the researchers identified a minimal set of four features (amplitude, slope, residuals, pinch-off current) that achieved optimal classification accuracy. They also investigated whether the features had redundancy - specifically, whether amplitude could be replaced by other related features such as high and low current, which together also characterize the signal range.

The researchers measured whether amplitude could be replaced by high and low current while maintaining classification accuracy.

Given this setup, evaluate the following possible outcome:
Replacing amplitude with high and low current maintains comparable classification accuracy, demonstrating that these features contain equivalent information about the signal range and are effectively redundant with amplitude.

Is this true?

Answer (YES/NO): YES